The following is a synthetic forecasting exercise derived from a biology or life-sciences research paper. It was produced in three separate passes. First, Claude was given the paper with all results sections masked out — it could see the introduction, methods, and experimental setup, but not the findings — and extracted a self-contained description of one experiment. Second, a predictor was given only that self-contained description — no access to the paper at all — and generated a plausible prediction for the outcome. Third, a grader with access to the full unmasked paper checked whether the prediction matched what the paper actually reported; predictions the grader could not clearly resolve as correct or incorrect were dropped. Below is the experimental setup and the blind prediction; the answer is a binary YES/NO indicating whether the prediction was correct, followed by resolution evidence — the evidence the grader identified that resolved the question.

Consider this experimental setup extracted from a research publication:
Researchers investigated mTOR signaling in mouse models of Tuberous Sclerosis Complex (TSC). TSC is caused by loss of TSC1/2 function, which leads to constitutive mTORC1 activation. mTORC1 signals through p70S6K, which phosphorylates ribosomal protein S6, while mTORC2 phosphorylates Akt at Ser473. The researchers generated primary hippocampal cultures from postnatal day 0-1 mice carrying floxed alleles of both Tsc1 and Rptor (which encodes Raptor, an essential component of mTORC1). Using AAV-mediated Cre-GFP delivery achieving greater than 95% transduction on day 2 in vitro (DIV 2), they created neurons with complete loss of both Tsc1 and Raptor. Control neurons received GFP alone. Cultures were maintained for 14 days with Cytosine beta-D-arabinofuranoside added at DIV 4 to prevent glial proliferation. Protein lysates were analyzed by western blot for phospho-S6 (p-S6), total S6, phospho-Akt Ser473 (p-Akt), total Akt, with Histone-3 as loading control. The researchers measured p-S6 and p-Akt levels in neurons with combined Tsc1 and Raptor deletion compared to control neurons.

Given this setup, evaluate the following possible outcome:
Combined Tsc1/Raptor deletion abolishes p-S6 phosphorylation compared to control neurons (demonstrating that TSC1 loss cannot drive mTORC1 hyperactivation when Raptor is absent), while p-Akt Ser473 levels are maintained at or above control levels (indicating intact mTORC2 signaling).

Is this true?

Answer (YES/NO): NO